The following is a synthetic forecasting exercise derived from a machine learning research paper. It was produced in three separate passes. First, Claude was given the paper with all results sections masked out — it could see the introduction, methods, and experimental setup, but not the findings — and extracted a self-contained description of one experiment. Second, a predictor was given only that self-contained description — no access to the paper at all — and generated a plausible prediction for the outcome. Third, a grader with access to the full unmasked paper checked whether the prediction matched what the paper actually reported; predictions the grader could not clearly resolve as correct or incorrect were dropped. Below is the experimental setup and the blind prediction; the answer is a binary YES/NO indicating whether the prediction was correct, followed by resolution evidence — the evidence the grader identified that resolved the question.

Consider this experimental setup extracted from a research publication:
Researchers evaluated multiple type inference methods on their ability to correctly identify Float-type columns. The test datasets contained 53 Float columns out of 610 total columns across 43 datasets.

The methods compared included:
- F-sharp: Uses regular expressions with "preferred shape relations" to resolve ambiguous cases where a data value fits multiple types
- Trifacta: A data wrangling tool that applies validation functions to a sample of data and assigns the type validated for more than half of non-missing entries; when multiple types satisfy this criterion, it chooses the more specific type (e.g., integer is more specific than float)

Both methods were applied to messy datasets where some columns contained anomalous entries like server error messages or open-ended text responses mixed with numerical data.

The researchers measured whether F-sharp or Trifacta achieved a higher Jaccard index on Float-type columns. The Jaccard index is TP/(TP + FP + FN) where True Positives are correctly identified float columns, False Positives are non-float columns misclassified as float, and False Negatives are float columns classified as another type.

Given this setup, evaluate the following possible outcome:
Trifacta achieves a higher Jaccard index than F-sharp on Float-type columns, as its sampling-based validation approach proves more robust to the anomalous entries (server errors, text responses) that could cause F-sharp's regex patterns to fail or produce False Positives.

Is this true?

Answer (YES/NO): YES